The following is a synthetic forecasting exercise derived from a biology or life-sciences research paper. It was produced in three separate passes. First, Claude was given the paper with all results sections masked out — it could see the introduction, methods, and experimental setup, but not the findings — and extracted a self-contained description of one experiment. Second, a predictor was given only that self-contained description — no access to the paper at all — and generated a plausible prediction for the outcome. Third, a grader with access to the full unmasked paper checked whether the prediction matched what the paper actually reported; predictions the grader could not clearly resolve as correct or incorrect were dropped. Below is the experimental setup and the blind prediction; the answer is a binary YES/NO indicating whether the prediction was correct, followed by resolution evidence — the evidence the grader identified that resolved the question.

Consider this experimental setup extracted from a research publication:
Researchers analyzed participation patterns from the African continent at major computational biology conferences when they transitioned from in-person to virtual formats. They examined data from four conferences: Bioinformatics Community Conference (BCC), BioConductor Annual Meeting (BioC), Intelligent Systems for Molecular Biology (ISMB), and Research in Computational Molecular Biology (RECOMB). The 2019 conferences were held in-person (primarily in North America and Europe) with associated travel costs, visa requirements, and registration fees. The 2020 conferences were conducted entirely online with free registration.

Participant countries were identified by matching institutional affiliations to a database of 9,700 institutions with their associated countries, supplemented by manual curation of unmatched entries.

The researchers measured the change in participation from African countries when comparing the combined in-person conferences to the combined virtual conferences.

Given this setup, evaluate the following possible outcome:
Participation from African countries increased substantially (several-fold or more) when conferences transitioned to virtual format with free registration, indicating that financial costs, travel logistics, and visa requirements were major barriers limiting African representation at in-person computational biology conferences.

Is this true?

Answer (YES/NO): YES